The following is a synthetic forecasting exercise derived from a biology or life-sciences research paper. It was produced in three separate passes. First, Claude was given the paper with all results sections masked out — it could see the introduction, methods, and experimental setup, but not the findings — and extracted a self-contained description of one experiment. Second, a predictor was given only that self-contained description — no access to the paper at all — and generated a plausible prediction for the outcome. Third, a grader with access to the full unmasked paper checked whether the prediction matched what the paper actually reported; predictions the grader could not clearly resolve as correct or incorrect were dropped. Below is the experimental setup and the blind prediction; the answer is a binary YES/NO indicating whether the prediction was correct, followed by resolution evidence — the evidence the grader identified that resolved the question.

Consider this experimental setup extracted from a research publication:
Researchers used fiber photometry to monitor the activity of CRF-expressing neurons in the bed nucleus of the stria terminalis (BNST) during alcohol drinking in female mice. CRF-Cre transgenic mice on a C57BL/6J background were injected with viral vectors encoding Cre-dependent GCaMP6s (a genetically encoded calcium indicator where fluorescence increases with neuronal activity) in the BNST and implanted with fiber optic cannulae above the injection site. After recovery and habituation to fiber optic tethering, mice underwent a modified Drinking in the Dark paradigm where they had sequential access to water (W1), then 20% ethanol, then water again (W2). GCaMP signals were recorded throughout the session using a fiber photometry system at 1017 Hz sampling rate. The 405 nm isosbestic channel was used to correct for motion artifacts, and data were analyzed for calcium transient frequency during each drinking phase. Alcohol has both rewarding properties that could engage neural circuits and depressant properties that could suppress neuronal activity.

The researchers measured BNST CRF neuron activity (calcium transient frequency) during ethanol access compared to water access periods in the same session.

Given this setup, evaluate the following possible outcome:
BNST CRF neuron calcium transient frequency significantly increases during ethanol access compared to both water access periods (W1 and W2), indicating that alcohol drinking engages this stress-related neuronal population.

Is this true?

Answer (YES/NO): NO